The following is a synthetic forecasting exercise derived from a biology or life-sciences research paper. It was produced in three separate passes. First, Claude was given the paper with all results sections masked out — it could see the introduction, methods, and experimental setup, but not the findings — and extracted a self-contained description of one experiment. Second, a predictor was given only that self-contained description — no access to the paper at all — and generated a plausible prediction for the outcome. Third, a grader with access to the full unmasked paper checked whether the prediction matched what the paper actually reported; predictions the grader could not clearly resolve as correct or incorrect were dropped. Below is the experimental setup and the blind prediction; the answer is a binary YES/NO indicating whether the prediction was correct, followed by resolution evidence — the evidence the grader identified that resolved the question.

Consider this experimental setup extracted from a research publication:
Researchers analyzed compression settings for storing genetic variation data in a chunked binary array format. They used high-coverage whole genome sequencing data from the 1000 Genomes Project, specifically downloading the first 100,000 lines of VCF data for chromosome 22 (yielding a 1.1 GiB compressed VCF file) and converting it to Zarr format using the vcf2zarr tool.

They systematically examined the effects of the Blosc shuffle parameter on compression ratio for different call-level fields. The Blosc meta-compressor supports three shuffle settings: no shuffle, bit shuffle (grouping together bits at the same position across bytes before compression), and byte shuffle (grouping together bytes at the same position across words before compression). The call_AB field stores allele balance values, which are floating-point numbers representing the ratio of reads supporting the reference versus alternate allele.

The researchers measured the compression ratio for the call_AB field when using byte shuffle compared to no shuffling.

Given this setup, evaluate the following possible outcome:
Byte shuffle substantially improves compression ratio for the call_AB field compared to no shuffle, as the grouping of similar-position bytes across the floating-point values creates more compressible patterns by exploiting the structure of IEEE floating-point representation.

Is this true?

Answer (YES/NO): NO